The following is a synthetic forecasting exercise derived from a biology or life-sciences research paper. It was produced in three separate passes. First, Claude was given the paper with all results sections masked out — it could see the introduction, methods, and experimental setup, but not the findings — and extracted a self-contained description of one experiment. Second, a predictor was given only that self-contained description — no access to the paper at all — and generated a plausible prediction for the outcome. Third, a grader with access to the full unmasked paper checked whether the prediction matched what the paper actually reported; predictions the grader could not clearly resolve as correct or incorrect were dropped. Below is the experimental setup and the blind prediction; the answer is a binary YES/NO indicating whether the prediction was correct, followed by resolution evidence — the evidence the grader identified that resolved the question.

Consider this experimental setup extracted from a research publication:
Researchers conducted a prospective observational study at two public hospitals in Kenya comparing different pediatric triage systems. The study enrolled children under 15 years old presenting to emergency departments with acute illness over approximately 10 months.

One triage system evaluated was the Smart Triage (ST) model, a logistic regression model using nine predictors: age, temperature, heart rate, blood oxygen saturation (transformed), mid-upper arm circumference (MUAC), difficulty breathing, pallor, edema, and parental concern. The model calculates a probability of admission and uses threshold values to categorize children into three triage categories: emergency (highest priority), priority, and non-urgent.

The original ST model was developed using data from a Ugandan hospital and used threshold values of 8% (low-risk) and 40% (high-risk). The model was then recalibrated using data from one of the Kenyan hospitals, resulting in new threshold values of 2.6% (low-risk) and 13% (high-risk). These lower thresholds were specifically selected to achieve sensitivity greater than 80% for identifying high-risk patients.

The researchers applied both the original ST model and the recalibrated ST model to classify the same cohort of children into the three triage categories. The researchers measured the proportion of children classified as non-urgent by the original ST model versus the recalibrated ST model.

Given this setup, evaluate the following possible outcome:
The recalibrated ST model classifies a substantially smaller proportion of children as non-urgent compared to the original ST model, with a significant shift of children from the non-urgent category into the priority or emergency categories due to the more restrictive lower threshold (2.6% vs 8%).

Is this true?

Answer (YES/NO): NO